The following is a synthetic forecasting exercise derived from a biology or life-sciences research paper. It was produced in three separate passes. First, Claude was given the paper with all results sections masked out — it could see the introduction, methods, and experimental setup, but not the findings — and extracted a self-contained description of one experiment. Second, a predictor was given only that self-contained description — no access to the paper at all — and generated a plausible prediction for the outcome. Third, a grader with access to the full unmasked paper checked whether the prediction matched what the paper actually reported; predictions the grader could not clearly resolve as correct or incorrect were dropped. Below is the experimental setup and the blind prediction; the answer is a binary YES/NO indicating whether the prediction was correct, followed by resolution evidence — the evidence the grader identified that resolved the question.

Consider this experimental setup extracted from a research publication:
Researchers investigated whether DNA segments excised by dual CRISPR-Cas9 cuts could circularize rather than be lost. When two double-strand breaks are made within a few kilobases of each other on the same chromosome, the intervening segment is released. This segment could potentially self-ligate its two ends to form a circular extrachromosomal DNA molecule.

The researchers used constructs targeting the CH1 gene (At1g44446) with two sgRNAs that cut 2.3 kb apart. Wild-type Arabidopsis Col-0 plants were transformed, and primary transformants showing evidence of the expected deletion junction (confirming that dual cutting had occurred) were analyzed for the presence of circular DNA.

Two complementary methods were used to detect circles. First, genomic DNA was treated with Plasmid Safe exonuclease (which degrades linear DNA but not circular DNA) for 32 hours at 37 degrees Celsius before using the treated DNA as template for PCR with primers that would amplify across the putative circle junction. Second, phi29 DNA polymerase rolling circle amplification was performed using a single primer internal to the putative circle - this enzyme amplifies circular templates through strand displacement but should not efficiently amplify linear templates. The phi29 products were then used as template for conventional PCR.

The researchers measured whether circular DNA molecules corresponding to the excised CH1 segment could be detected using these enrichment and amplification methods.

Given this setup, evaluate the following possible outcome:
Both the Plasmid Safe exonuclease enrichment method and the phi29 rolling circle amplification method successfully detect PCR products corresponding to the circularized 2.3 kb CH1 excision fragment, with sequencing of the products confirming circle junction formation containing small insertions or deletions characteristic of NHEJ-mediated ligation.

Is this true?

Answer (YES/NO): NO